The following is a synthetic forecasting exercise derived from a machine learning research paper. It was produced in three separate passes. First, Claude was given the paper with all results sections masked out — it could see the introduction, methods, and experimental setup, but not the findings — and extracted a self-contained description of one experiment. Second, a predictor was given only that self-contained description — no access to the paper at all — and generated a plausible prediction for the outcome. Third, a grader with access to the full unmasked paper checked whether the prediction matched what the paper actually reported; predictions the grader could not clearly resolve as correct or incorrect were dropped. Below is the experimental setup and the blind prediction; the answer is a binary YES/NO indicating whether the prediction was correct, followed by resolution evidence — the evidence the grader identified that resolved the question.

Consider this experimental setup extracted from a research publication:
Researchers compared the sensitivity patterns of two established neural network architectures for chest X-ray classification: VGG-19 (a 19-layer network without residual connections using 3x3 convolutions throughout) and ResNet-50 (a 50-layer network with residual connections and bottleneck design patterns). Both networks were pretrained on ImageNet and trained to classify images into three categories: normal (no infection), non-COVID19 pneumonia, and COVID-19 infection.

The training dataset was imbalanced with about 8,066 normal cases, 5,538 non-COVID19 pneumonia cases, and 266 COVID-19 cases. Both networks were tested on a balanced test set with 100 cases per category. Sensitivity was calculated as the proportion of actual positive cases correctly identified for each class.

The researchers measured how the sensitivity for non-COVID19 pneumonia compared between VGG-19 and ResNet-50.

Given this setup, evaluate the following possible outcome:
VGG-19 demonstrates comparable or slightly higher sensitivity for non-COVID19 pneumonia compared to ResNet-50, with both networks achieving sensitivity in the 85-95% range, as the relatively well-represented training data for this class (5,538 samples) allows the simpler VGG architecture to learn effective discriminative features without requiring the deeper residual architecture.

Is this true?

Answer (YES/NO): NO